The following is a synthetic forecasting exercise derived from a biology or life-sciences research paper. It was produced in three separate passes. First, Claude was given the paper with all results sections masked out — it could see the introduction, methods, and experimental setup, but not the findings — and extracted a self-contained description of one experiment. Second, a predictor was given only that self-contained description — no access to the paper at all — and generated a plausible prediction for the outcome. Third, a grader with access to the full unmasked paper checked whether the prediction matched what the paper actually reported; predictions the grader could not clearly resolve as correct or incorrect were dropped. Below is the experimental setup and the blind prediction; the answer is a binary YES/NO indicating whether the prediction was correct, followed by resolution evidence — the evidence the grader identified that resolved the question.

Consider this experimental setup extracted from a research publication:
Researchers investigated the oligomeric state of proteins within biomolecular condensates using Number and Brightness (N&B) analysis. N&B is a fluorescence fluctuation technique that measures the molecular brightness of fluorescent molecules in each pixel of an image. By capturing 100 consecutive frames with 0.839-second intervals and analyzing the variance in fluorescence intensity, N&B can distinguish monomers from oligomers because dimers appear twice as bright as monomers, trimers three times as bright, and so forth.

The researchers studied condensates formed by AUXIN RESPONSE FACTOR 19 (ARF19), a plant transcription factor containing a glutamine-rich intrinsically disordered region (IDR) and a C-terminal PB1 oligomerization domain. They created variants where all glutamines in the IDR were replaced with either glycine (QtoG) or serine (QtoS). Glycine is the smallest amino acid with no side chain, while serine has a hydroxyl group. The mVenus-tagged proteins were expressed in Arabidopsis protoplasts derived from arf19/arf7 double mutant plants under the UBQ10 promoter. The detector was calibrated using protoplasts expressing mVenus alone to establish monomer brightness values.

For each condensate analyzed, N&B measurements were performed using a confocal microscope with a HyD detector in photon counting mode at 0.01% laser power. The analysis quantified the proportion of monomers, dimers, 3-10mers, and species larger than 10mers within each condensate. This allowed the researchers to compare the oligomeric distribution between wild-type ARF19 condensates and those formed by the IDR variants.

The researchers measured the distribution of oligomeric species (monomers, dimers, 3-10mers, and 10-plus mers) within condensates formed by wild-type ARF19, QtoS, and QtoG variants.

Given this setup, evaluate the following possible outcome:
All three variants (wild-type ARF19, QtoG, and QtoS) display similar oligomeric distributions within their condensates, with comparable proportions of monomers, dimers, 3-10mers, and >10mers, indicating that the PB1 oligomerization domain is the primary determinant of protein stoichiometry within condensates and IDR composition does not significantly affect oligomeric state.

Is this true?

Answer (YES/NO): YES